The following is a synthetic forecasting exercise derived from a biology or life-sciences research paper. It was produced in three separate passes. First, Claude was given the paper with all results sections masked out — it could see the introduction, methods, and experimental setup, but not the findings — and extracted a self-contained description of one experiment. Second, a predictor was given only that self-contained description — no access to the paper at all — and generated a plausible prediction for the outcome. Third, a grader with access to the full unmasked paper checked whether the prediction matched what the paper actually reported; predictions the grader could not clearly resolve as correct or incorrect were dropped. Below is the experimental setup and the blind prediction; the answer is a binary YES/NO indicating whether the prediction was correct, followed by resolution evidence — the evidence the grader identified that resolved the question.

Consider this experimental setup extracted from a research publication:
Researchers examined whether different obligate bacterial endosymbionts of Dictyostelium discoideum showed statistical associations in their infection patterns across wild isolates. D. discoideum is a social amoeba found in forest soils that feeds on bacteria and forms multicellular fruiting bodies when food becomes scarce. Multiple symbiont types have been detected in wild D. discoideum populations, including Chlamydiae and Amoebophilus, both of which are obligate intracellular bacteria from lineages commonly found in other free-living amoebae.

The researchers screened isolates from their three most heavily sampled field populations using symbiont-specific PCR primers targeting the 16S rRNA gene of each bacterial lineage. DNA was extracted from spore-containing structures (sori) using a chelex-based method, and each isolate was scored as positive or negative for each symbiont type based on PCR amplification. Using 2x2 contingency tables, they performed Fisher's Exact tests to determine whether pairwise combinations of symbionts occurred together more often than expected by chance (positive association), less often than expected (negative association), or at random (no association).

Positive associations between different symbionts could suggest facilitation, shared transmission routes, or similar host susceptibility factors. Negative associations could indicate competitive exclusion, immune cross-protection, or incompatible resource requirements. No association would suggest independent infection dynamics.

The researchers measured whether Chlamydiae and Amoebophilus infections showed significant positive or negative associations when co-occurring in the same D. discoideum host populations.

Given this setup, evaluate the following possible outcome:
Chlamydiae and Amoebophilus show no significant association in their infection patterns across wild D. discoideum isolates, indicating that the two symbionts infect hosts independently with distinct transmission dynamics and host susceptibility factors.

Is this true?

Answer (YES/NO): NO